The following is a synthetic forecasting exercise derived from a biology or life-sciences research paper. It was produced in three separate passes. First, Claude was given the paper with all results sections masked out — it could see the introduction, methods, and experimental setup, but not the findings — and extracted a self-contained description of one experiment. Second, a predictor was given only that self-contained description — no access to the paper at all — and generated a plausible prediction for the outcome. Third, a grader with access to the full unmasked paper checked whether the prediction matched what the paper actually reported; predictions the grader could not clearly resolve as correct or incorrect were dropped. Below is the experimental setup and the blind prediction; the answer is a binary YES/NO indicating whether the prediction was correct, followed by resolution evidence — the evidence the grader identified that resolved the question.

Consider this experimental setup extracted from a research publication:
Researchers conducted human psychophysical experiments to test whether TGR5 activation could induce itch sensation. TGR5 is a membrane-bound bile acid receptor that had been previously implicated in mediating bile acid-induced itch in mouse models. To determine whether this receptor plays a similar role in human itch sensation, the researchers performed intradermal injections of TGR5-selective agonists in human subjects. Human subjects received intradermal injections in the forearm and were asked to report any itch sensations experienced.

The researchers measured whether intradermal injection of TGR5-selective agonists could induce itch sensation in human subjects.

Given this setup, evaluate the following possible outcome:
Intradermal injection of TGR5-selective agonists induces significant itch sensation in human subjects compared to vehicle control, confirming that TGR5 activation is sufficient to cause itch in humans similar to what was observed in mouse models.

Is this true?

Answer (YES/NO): NO